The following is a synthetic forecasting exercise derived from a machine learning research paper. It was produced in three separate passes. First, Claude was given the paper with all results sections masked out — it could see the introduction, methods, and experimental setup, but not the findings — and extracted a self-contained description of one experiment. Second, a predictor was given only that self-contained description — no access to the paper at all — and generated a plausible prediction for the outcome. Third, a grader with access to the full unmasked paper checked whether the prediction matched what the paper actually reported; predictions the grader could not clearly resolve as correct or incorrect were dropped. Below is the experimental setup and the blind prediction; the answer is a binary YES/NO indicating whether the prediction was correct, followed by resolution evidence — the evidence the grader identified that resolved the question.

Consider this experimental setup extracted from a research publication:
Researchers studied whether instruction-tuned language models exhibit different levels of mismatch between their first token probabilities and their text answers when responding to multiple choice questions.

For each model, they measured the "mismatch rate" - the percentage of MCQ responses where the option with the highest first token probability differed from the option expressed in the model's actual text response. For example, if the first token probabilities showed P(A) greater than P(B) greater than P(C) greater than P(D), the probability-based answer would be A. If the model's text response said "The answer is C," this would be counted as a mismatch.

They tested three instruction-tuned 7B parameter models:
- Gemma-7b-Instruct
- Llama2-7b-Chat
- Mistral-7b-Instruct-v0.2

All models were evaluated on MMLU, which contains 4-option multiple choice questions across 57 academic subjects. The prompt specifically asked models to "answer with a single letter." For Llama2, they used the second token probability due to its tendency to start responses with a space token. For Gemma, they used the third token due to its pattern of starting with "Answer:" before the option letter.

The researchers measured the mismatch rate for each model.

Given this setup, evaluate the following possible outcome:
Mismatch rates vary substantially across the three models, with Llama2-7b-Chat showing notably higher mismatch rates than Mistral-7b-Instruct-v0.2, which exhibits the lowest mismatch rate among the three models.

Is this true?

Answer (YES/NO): YES